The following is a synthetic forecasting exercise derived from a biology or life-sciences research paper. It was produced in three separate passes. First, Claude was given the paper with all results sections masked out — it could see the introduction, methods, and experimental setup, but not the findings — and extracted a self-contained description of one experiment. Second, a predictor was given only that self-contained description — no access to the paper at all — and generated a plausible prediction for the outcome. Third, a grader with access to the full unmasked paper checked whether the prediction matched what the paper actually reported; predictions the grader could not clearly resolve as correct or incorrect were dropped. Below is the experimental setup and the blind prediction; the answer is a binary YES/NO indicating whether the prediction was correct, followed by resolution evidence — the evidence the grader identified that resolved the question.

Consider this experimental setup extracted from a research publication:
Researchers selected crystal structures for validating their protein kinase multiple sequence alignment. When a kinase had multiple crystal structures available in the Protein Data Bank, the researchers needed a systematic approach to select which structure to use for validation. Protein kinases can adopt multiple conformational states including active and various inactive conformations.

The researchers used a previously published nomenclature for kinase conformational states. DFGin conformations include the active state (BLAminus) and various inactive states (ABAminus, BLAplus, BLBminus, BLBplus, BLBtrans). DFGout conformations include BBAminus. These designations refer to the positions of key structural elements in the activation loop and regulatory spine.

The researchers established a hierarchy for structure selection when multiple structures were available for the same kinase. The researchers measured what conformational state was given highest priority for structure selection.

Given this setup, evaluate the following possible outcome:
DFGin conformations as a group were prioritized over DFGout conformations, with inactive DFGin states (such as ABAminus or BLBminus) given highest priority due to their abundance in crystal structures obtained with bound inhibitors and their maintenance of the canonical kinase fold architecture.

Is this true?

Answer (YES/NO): NO